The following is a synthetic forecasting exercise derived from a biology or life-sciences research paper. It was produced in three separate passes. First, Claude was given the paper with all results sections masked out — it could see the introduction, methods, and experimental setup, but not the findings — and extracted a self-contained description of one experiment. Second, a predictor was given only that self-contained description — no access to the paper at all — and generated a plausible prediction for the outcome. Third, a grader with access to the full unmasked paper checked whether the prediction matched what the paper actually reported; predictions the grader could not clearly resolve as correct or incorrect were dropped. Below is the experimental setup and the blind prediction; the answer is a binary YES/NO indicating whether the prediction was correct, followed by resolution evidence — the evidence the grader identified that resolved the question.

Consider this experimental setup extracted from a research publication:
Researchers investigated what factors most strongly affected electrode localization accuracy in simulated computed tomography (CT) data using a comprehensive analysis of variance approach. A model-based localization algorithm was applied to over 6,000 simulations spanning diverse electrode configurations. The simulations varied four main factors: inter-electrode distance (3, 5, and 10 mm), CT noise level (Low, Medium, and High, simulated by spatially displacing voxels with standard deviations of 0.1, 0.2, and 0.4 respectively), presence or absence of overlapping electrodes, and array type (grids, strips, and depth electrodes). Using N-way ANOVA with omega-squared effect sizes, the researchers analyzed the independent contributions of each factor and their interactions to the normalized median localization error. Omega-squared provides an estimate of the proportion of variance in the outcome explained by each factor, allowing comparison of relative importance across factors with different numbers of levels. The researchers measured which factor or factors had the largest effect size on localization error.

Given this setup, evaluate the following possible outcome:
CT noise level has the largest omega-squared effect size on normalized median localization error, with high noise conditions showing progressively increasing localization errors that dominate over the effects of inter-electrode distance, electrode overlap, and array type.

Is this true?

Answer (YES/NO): NO